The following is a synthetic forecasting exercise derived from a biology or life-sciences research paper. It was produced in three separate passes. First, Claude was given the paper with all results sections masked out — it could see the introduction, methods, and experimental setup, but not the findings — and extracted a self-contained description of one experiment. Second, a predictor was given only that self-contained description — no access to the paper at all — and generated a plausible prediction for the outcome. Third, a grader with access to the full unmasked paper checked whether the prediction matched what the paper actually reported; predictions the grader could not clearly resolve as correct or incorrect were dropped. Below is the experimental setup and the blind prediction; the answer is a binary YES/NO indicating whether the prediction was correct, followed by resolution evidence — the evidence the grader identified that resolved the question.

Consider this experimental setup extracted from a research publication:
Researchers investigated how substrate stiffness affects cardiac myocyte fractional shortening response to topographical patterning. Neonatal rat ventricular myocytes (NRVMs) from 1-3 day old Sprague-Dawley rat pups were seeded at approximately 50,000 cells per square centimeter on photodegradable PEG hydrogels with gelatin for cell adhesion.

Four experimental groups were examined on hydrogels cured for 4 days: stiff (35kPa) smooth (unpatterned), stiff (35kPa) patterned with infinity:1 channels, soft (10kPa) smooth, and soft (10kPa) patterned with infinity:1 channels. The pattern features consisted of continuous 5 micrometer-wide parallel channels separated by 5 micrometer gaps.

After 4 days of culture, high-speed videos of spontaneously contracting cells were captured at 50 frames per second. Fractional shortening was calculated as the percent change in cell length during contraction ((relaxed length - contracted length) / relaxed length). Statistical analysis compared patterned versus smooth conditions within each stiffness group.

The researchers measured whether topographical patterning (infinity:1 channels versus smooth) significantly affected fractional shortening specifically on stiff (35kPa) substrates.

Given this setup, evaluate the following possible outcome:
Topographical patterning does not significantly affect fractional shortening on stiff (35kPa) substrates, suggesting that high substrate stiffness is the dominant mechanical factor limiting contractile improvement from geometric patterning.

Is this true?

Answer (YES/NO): YES